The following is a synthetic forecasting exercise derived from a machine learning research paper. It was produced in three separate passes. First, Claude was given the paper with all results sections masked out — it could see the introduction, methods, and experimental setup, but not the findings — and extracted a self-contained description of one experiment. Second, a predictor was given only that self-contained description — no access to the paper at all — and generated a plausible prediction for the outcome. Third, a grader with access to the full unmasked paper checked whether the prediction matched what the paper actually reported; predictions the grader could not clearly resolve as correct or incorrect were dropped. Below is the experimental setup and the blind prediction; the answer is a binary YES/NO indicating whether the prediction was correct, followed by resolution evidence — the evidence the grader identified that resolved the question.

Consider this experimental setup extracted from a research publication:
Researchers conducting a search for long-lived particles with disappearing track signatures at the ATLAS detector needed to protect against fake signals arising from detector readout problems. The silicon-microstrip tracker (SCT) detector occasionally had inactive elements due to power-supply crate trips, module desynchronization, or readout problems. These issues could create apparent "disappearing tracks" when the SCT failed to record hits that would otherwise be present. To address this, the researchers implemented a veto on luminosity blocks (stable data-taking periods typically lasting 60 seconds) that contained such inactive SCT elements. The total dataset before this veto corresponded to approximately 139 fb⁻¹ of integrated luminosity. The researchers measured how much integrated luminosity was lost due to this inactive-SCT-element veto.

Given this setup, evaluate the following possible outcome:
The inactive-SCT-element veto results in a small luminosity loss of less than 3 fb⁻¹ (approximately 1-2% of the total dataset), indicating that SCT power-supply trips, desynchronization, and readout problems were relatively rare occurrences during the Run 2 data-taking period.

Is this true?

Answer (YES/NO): YES